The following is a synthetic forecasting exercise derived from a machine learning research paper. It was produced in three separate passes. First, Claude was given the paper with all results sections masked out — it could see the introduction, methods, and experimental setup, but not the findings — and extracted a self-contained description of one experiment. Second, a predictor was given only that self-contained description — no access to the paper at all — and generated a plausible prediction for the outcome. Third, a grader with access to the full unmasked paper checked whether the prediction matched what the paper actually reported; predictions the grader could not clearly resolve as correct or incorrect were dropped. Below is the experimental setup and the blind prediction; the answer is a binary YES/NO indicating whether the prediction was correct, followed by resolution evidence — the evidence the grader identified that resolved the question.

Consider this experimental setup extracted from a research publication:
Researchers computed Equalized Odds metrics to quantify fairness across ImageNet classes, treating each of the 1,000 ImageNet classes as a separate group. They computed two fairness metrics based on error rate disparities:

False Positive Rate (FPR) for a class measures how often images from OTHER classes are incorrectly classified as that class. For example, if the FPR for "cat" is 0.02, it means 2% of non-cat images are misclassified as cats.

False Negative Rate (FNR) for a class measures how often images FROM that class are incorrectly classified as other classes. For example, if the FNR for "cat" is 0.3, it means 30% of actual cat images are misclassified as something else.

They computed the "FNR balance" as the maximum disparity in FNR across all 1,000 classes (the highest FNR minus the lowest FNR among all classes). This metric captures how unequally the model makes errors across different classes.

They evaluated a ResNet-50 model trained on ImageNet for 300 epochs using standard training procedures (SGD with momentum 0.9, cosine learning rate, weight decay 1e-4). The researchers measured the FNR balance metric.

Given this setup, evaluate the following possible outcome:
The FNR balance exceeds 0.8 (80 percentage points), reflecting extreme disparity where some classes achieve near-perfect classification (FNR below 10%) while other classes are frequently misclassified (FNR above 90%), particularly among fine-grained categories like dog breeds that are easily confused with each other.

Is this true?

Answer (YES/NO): NO